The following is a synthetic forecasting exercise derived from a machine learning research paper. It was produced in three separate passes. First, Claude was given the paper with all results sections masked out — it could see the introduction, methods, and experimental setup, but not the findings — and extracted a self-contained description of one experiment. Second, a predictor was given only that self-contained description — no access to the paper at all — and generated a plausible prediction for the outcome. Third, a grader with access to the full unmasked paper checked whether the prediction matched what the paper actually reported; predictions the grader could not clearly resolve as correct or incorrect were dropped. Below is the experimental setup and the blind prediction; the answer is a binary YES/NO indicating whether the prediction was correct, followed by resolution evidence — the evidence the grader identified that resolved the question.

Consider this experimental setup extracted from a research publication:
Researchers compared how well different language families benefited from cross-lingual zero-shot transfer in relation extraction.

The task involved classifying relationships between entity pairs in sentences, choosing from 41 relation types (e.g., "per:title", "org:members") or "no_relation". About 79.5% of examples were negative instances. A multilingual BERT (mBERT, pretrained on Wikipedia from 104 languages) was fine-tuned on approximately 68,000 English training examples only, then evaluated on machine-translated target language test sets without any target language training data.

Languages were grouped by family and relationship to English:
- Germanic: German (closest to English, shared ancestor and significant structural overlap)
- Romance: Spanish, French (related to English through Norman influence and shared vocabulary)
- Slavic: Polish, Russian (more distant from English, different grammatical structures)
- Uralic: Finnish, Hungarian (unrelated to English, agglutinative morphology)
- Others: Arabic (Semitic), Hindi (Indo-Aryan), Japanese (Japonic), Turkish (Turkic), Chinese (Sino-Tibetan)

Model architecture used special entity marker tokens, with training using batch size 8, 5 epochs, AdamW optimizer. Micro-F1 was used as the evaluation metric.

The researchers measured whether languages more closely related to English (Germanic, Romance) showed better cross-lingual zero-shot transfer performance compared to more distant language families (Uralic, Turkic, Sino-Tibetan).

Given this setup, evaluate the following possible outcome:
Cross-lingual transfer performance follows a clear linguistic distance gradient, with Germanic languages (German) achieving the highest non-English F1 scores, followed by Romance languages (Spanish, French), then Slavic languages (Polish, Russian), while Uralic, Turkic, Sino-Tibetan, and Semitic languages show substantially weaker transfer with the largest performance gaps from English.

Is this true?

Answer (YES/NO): NO